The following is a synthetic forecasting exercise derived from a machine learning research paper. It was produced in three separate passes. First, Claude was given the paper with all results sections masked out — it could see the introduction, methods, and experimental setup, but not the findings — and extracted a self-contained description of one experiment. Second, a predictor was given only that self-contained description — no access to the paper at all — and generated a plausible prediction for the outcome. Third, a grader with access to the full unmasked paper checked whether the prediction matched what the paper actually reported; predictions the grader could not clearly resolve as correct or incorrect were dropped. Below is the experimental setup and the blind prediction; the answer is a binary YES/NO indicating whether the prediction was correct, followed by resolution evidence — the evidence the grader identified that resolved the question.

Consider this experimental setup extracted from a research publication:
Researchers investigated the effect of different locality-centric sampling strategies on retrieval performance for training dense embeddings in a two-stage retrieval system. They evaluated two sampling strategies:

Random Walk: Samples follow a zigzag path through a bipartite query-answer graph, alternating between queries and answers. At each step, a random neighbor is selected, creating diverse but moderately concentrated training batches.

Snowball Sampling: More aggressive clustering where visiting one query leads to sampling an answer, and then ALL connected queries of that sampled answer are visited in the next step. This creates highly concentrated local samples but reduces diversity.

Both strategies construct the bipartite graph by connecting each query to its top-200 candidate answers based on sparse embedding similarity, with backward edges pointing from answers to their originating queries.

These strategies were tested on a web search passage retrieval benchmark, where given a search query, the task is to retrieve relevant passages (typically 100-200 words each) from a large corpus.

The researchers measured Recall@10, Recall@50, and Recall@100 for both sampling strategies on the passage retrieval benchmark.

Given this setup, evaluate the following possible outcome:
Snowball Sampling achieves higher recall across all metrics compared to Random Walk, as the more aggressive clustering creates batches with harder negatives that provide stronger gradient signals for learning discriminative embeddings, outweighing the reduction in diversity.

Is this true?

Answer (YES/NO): YES